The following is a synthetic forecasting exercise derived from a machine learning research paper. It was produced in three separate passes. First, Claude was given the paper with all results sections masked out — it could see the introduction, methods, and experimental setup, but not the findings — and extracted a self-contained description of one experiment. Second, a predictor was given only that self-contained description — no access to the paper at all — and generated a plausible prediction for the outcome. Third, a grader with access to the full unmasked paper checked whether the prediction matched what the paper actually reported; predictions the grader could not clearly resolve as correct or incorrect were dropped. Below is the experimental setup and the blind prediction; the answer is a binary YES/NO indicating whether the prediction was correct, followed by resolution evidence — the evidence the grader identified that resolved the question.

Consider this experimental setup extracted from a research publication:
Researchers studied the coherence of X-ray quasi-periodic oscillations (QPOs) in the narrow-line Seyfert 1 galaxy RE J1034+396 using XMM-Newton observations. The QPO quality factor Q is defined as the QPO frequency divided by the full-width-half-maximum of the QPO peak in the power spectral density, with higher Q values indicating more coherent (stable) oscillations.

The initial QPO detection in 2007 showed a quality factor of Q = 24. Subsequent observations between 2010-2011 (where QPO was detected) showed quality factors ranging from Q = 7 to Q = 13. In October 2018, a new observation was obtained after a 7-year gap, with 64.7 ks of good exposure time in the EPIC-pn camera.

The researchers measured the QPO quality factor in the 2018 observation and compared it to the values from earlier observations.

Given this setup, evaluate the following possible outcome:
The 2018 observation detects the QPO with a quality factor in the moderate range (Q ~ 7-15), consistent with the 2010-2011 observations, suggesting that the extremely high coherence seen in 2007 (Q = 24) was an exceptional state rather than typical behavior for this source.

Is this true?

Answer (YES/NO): NO